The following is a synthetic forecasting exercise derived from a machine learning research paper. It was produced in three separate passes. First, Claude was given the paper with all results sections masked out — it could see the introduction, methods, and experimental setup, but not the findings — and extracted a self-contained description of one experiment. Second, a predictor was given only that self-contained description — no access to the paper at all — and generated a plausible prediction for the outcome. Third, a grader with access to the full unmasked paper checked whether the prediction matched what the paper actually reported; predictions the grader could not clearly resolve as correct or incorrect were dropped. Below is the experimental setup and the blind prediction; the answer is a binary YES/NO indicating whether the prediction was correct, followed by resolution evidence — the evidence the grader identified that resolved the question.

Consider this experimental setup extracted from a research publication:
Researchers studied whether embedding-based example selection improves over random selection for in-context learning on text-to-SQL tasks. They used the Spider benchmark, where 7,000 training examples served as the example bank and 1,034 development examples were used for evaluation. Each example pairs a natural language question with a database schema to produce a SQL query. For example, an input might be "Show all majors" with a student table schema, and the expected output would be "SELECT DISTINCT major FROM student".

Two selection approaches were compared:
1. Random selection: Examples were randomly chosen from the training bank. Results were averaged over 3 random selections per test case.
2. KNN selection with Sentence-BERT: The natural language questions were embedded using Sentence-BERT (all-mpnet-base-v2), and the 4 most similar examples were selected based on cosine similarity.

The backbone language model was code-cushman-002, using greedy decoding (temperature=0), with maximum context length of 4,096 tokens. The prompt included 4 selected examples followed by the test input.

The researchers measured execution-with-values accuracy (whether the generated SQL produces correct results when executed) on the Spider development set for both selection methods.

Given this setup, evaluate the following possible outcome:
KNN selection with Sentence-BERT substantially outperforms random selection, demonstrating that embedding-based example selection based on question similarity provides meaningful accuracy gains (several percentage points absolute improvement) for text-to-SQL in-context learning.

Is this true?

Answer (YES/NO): NO